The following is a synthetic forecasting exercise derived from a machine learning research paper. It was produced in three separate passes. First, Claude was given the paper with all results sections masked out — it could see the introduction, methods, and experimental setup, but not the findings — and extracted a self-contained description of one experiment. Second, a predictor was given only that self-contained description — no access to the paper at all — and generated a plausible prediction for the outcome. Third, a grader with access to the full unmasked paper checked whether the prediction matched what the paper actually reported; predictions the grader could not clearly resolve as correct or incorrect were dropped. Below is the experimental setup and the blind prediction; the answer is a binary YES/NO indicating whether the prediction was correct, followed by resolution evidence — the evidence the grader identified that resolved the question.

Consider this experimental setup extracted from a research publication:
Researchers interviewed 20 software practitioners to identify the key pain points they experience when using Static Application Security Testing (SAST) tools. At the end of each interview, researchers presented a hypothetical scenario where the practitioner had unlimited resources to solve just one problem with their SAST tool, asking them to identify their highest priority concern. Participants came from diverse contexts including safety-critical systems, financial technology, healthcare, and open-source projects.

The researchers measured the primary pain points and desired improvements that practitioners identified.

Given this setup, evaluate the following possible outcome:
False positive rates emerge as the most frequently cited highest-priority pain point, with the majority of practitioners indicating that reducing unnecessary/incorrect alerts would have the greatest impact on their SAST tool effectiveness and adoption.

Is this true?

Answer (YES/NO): NO